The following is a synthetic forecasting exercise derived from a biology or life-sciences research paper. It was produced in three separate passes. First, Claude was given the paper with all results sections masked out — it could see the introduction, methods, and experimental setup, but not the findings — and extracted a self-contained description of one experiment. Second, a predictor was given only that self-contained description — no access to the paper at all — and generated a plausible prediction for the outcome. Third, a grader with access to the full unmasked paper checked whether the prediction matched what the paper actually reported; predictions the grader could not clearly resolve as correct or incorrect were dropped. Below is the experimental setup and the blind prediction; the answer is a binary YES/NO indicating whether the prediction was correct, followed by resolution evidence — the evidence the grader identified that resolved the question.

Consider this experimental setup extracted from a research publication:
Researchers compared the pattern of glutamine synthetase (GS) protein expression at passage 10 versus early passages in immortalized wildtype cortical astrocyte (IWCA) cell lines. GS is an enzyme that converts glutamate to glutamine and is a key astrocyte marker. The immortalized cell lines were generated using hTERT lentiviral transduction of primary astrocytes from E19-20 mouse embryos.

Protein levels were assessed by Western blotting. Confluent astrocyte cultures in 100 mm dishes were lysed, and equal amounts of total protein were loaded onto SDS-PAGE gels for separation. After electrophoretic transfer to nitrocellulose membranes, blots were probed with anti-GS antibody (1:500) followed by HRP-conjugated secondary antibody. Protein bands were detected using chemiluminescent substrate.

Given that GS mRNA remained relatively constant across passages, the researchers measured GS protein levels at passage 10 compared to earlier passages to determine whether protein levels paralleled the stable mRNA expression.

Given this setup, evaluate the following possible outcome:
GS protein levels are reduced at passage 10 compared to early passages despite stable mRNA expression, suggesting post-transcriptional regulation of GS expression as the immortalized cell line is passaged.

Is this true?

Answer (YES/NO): NO